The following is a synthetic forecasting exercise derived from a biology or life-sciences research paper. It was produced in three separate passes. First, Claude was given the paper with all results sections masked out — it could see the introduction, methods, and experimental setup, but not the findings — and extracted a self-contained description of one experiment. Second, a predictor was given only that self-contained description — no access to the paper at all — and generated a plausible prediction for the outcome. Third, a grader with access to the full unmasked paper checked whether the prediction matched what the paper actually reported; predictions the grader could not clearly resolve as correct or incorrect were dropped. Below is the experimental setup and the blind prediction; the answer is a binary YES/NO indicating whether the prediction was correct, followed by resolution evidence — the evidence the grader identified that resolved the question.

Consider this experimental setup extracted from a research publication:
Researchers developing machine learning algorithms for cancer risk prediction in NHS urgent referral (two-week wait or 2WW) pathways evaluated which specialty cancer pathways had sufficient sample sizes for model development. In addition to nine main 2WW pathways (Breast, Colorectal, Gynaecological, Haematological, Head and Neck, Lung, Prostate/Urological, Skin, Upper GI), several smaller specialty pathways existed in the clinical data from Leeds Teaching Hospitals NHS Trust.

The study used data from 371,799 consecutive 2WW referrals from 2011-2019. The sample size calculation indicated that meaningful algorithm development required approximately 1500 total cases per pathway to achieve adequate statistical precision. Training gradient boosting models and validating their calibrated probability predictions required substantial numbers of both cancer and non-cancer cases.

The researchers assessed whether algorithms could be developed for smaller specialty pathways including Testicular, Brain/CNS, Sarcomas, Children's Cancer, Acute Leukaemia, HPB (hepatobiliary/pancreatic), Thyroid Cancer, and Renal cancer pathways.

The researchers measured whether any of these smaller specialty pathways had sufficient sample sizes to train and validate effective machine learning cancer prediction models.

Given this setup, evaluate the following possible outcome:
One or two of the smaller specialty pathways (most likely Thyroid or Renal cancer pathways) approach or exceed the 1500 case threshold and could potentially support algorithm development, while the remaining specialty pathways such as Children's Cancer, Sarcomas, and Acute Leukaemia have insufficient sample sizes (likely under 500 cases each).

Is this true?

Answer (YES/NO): NO